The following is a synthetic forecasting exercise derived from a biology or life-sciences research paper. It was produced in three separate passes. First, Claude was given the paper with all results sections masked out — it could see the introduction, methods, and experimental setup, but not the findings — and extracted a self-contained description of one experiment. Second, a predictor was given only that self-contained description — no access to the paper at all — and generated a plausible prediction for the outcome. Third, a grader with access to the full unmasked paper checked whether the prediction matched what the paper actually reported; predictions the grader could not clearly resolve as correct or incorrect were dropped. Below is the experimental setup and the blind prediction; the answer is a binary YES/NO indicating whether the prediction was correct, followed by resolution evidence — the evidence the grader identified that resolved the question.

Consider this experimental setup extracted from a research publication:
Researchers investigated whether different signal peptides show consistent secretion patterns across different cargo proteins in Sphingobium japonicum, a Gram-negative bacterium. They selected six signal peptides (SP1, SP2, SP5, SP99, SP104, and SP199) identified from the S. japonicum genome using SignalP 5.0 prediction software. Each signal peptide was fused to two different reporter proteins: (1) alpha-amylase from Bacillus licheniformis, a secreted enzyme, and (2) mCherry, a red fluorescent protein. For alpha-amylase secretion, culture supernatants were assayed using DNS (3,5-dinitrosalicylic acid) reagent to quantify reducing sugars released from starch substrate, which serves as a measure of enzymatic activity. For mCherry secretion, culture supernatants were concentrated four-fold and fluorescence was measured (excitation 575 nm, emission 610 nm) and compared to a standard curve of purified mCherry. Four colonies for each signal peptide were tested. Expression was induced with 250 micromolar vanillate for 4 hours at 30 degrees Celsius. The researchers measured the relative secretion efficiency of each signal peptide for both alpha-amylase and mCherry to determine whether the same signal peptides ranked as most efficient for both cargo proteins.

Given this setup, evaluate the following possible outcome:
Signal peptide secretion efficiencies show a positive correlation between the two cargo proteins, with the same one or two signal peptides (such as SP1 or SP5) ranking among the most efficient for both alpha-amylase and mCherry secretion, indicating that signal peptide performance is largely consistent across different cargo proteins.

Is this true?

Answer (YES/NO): NO